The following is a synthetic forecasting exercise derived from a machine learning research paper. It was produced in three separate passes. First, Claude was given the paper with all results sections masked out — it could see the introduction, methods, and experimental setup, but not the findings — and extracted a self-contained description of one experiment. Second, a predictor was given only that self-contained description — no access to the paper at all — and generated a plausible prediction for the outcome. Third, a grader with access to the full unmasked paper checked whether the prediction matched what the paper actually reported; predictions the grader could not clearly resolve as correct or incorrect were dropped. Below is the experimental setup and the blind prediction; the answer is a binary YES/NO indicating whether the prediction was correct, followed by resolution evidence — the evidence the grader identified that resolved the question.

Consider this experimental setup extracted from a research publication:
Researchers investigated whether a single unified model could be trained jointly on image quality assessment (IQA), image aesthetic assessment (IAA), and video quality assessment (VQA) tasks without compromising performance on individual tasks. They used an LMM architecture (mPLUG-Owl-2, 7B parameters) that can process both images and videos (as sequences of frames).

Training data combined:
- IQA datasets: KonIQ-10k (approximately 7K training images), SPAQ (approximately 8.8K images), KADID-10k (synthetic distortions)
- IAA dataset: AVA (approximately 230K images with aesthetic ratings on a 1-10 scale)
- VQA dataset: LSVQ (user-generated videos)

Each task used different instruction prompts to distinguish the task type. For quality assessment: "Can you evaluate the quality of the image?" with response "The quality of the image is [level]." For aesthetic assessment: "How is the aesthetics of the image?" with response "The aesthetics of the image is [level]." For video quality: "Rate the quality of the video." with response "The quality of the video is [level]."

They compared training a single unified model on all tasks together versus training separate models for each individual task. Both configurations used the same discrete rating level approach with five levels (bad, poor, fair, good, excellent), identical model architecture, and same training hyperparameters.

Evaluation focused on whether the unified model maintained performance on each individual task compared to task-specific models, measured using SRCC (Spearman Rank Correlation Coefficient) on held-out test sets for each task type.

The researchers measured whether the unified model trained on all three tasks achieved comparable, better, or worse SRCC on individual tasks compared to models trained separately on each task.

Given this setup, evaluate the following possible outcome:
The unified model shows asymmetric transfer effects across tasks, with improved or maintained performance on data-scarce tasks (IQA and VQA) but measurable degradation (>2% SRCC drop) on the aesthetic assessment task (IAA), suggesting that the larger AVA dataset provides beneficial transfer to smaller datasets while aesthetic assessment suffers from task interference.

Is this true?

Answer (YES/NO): NO